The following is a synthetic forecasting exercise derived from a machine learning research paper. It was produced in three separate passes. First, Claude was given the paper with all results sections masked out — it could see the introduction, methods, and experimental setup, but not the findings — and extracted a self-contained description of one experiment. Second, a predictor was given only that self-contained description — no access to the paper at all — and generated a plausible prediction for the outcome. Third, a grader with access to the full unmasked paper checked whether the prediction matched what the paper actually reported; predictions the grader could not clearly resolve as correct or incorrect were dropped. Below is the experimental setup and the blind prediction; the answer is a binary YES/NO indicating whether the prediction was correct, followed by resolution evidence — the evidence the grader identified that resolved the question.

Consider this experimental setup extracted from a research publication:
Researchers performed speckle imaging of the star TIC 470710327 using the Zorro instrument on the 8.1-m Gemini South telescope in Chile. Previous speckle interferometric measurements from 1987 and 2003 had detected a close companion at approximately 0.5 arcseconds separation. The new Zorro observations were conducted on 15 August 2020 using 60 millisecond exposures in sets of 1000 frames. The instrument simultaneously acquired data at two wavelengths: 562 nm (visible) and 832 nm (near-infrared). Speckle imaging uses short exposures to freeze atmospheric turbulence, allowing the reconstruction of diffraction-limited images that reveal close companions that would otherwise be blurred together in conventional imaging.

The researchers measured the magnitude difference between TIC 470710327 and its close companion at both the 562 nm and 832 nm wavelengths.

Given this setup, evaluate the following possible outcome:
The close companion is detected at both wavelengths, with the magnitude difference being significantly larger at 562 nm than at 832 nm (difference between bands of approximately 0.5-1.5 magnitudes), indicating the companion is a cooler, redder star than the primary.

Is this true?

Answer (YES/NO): NO